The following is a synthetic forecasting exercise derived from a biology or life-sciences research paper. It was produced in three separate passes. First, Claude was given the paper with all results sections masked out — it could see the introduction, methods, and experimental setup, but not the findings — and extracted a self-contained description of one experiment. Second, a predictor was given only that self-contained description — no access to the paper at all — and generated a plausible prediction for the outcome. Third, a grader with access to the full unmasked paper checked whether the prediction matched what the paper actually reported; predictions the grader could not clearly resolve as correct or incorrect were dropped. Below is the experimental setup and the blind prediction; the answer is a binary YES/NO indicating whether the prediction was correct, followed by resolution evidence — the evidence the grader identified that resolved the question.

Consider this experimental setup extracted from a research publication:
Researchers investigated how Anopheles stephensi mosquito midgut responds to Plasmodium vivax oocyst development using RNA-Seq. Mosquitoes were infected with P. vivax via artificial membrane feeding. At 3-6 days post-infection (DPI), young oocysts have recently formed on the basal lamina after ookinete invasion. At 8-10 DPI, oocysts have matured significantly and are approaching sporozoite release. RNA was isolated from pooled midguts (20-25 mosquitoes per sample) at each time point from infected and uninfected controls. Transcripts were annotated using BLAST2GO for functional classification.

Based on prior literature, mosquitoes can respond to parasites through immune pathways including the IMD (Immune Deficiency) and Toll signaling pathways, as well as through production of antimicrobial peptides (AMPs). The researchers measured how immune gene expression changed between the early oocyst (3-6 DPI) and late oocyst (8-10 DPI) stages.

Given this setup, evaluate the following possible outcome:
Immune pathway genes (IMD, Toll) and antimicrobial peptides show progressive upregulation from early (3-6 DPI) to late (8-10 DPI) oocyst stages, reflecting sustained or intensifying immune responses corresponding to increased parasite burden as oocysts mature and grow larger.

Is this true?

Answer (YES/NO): NO